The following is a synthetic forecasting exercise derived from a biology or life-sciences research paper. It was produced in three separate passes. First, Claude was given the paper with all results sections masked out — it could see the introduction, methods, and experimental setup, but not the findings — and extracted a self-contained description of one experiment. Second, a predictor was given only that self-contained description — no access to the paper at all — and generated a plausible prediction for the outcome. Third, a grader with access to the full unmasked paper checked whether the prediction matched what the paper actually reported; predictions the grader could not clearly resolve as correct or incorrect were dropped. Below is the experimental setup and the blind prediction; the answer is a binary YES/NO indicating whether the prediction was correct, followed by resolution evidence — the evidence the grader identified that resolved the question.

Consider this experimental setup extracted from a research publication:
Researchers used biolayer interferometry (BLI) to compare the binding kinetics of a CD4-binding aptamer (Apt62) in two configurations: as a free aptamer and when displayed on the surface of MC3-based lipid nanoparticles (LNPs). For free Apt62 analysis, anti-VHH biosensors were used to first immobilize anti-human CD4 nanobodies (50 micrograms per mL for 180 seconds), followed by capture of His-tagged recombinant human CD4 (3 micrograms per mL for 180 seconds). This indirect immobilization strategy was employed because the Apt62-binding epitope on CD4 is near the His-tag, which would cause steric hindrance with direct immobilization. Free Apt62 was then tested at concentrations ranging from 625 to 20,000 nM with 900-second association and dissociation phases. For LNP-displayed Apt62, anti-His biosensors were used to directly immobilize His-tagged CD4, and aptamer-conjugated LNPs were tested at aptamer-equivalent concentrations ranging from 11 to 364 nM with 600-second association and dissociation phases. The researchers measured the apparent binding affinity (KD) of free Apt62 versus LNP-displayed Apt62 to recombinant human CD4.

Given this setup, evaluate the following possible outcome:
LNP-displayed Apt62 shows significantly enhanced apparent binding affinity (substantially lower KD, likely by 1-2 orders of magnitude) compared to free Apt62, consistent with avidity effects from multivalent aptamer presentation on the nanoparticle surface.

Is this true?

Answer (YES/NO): YES